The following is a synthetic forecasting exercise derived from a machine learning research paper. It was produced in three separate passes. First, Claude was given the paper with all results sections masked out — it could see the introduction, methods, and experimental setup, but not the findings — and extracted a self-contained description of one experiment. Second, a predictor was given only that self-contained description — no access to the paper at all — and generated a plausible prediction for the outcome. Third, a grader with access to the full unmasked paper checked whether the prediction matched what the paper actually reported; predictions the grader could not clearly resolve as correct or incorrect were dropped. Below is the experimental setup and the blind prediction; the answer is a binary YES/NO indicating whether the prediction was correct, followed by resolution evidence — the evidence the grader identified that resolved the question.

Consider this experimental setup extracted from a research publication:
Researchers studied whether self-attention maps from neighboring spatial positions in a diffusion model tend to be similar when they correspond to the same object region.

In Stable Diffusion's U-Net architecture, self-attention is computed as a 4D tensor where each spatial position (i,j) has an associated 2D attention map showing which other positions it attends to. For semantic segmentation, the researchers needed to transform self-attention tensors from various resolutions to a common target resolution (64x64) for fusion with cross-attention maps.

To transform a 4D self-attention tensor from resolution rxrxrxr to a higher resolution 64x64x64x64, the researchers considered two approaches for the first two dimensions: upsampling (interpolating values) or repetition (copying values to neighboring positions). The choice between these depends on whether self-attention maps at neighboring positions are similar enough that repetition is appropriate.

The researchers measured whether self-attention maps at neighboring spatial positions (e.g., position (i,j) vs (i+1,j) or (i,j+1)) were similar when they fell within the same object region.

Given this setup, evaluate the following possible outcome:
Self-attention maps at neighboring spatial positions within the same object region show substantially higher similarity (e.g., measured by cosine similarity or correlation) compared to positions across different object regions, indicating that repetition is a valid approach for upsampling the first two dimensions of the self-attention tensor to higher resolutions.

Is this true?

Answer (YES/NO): YES